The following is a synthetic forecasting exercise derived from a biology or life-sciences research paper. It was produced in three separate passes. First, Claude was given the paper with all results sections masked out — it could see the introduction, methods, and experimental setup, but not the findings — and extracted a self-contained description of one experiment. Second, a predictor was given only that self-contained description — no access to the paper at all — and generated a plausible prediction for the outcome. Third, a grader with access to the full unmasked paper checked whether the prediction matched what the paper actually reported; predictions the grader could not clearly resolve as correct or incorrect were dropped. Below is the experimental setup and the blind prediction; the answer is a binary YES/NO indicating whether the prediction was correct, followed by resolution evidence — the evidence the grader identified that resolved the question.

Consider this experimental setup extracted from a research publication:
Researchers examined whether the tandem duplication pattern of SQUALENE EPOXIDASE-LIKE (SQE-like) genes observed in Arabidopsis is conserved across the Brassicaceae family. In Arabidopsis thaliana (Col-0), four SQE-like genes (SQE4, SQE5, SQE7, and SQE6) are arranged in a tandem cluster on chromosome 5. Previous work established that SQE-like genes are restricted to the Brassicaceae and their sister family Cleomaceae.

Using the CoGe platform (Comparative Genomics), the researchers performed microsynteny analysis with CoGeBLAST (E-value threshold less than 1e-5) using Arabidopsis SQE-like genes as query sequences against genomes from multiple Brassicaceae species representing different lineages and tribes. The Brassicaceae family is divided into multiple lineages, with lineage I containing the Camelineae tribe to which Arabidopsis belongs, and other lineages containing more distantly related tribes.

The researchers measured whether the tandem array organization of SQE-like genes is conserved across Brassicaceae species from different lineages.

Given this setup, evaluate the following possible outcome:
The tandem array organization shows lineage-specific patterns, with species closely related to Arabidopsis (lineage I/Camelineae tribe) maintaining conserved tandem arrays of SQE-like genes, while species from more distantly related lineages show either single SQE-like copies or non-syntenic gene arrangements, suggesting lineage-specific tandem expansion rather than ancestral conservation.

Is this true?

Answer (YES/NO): NO